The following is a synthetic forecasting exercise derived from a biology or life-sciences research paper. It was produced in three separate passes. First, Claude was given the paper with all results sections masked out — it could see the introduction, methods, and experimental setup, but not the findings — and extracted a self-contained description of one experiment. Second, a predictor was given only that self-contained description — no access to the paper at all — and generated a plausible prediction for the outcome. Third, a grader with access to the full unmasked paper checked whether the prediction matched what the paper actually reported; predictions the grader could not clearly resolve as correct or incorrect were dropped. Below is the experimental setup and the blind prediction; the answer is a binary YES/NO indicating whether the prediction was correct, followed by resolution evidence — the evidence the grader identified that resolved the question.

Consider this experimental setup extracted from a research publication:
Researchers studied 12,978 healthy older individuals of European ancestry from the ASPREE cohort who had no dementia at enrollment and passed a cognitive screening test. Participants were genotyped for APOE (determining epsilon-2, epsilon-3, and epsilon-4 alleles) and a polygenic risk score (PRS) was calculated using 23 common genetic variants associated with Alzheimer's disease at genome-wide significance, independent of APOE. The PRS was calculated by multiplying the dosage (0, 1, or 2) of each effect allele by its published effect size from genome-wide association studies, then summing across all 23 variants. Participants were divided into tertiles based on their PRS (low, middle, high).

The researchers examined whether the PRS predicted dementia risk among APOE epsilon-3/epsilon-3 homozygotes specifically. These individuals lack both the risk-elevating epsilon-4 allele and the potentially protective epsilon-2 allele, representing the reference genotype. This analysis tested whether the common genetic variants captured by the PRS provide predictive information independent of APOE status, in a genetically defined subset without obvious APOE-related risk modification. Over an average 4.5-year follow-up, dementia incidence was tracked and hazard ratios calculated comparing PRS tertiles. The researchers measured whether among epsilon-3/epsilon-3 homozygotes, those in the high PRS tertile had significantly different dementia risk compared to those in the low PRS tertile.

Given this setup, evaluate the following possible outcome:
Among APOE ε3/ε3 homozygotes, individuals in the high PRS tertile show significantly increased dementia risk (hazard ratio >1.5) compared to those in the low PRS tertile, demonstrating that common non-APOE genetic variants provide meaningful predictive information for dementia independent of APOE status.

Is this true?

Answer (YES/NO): NO